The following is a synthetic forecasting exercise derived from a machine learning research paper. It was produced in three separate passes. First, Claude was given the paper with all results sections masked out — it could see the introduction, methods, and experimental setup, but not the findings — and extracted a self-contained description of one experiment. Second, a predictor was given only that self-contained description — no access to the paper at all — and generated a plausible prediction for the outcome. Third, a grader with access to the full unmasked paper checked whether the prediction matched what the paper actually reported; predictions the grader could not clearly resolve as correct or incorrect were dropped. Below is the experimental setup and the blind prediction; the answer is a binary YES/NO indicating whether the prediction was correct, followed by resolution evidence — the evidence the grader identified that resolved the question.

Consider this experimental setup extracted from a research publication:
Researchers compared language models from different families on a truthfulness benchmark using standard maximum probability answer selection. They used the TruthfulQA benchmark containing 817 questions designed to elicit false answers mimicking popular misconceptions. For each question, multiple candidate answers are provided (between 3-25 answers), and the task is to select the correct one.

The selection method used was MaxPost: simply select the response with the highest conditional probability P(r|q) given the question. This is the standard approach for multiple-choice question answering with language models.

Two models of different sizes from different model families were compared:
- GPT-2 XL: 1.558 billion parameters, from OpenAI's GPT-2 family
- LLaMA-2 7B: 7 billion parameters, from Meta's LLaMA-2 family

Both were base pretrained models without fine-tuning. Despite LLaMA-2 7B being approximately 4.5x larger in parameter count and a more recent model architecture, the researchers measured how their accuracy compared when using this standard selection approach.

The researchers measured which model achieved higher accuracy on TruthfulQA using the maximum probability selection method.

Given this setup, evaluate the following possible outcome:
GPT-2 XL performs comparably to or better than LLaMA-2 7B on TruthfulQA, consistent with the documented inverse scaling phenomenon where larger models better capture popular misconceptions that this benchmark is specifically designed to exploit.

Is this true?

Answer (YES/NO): YES